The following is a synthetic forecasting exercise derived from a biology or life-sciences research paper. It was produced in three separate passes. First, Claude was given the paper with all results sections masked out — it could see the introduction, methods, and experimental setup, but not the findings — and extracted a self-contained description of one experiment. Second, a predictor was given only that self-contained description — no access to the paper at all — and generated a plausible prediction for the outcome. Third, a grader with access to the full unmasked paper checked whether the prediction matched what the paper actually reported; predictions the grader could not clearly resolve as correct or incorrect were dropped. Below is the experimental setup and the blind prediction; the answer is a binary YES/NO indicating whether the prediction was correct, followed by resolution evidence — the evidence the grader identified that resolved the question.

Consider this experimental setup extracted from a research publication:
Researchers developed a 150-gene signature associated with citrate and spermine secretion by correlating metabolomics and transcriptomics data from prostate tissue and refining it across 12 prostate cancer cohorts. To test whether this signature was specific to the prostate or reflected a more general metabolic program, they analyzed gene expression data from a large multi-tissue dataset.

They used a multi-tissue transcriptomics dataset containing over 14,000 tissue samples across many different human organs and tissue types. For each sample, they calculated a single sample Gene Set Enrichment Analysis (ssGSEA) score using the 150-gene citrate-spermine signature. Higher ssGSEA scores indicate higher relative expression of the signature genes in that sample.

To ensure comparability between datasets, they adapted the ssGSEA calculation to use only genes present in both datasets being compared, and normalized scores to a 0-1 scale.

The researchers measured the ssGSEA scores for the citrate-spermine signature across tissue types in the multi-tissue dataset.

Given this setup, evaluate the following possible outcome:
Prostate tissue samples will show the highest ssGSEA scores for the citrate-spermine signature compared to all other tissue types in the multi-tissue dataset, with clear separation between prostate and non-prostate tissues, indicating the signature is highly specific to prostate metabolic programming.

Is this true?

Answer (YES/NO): YES